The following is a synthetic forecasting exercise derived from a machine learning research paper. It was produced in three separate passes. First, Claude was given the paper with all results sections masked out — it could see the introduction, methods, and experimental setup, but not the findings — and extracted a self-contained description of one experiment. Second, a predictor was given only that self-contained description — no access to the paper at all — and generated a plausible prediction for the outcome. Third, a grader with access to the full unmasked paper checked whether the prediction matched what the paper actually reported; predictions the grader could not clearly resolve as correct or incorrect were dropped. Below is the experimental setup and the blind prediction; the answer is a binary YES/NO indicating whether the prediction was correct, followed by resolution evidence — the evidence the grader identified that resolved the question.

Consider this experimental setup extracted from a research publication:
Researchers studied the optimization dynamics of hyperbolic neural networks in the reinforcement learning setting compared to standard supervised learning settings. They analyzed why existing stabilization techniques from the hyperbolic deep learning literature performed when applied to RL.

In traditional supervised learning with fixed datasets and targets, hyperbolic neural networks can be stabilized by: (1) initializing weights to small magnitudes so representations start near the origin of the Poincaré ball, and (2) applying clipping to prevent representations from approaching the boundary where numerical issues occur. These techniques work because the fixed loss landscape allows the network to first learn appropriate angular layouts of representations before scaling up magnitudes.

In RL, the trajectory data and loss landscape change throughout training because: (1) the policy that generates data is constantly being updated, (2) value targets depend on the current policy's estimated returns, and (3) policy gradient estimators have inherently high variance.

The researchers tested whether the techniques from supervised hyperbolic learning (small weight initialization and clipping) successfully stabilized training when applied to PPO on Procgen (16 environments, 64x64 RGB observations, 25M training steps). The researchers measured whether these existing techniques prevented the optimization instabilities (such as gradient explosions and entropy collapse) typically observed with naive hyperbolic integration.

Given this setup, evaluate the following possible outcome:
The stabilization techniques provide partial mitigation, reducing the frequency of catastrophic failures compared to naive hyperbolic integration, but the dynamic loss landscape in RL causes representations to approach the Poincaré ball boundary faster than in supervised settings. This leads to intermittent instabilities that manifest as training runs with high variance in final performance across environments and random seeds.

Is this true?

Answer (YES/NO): NO